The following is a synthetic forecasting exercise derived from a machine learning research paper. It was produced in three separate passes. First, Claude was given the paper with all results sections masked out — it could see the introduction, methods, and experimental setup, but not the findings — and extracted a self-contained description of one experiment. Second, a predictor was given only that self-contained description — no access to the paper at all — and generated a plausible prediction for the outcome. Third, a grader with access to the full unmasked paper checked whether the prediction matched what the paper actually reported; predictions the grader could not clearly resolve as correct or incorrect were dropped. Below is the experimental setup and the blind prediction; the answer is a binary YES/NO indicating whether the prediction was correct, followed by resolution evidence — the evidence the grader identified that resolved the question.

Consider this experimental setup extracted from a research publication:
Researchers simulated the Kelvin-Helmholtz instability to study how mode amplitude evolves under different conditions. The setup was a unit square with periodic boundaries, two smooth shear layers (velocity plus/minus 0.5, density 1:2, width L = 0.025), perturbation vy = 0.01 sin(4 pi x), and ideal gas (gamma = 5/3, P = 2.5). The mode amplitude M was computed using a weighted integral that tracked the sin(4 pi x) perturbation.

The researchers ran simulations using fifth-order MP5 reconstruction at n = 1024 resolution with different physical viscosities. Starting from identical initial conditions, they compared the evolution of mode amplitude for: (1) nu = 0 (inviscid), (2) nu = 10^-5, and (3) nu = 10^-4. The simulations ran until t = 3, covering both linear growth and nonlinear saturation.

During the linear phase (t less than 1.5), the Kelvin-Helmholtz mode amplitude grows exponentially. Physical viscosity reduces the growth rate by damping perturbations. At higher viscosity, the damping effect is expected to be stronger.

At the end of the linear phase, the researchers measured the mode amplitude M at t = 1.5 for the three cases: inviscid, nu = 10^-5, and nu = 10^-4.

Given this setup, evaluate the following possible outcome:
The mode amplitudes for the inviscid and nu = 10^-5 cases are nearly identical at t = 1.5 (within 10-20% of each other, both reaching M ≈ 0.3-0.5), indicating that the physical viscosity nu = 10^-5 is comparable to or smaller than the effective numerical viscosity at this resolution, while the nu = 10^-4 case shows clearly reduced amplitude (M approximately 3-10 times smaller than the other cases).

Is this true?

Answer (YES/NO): NO